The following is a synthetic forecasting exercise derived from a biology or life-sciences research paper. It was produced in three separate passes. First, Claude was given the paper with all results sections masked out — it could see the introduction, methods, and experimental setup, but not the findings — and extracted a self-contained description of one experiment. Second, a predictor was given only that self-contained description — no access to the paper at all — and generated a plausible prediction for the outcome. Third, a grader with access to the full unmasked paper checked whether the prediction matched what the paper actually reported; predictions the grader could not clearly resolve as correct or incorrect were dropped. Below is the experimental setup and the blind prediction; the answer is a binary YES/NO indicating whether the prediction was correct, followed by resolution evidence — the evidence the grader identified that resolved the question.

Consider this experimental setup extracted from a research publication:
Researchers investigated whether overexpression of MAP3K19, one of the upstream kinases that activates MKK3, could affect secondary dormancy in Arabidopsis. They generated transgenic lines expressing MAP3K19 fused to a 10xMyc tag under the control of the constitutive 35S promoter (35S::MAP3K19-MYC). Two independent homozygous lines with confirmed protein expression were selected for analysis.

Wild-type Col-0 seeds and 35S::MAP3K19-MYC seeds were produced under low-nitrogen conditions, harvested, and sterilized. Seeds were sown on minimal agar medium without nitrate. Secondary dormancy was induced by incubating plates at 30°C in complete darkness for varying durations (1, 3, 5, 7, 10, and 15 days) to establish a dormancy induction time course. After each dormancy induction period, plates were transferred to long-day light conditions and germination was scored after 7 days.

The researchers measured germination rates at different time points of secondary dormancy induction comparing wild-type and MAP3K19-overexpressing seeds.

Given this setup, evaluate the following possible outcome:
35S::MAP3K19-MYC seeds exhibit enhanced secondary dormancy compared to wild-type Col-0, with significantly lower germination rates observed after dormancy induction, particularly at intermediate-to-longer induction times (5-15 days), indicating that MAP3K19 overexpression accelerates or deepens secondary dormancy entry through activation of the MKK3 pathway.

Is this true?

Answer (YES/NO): NO